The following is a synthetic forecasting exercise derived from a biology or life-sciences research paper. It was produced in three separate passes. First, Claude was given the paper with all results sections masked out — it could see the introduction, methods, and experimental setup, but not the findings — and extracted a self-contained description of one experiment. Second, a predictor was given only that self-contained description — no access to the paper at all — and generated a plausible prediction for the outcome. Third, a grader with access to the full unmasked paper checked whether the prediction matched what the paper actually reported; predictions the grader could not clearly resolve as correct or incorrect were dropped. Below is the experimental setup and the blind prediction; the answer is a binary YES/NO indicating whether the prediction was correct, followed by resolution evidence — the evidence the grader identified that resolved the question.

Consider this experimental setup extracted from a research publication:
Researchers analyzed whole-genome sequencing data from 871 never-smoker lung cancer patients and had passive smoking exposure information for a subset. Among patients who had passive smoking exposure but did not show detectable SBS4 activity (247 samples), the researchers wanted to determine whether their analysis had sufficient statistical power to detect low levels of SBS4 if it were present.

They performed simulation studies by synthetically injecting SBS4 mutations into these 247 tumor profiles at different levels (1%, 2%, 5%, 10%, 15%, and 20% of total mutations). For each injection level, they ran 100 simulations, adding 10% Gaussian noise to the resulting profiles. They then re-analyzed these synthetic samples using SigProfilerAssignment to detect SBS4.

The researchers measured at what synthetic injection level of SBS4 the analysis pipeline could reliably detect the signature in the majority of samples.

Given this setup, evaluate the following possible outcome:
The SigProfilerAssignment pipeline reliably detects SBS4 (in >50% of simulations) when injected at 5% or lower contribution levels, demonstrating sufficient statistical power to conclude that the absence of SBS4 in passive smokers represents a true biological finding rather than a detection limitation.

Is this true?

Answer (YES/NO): NO